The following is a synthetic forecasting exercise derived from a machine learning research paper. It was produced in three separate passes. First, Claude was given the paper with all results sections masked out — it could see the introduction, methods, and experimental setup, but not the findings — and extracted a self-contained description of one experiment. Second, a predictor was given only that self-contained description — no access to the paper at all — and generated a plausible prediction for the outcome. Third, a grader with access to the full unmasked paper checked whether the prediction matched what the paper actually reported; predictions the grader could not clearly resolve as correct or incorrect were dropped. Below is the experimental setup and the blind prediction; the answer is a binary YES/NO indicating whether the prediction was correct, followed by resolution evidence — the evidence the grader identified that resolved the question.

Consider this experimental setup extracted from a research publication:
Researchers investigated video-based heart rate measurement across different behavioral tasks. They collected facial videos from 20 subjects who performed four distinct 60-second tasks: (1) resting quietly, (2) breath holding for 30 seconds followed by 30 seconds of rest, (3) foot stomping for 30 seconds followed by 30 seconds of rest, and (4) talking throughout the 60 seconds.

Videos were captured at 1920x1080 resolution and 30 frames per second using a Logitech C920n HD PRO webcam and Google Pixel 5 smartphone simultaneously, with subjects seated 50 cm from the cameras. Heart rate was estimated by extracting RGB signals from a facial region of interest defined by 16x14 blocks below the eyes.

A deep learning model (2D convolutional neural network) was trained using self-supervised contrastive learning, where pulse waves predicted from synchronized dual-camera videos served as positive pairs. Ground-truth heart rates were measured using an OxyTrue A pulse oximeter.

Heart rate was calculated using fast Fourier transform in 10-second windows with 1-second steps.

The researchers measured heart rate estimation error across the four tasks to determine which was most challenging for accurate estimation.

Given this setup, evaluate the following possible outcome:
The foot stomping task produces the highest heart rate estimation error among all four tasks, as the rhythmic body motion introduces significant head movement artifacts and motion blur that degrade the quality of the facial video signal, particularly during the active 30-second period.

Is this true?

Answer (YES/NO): NO